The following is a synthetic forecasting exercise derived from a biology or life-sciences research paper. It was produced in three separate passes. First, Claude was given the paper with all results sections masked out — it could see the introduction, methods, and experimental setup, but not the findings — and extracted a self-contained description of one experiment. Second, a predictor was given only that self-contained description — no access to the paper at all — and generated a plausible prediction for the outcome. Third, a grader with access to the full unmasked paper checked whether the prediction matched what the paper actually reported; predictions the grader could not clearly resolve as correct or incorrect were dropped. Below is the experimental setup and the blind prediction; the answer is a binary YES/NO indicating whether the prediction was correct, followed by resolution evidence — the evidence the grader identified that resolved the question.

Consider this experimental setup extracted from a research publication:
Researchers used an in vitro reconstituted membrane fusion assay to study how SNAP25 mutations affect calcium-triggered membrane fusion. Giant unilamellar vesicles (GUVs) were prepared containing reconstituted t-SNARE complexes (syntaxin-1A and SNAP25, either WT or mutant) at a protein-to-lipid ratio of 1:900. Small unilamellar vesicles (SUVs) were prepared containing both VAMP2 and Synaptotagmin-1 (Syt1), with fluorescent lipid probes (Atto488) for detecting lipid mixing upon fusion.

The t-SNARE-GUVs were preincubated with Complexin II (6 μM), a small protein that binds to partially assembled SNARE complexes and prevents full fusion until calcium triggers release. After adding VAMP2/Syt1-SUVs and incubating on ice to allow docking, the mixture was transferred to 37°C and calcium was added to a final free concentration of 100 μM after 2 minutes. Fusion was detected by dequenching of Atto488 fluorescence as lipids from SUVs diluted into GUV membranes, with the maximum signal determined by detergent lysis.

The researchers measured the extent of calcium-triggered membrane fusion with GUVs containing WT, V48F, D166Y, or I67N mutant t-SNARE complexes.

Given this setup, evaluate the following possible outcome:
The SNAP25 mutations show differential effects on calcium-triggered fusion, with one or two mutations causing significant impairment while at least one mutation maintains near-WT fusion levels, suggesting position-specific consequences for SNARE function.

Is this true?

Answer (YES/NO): NO